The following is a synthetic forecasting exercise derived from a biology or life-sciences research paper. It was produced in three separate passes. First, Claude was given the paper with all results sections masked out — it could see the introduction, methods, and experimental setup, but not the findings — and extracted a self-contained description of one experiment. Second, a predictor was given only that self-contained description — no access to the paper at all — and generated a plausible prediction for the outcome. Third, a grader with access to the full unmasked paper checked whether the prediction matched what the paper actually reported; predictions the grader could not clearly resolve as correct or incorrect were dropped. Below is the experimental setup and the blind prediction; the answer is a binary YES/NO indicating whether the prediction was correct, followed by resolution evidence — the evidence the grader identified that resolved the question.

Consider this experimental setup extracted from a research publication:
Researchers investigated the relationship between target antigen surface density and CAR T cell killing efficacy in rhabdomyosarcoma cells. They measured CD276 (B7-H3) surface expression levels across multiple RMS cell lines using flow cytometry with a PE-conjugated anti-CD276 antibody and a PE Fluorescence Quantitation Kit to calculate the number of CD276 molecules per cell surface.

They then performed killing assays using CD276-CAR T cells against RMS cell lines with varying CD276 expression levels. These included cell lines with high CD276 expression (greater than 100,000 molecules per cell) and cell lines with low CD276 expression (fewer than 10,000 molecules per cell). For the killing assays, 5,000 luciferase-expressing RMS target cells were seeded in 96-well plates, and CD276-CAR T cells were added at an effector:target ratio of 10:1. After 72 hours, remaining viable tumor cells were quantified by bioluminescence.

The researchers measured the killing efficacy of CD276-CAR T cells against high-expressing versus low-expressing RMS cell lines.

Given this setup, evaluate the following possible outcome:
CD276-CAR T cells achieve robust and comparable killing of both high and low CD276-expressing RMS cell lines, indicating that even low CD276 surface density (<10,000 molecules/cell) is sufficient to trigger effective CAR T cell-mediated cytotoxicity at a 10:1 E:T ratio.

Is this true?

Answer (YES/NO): NO